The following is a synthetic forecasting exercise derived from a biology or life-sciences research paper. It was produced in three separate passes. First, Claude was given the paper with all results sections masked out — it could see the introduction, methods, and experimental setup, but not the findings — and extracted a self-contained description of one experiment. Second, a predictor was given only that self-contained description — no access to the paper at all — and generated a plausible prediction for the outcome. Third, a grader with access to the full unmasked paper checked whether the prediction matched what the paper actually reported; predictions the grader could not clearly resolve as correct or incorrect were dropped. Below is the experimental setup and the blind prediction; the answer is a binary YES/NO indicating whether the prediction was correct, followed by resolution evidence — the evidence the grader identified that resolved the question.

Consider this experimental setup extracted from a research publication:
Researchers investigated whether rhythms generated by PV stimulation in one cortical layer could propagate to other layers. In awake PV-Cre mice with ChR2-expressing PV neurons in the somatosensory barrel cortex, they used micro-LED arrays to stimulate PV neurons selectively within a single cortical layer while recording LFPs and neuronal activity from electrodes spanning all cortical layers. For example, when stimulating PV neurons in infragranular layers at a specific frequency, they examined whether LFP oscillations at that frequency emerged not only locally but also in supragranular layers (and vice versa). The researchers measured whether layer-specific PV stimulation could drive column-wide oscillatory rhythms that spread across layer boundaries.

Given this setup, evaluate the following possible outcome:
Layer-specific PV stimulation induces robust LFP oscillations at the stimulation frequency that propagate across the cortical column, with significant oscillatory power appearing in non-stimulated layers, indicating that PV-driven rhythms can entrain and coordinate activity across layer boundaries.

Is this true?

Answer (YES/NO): YES